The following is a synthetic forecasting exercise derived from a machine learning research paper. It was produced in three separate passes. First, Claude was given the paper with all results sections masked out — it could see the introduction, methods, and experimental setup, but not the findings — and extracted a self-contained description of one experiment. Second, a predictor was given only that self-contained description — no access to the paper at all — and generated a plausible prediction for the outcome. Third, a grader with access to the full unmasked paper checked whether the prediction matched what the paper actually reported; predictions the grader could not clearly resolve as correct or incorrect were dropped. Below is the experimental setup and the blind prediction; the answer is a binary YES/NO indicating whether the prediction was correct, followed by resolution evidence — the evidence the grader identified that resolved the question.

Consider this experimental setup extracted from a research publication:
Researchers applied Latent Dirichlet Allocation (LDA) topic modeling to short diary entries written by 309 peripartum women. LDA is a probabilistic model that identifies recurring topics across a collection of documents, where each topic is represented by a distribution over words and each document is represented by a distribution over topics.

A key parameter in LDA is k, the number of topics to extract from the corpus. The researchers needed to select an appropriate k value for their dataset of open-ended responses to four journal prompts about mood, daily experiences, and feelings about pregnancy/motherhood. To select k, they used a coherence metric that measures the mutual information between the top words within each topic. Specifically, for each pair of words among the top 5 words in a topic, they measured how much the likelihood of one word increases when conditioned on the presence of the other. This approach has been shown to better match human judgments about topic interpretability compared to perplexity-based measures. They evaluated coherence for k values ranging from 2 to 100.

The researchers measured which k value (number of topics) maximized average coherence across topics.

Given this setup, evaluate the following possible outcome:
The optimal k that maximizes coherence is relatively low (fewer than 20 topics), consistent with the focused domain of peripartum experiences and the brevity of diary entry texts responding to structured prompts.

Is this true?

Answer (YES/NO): NO